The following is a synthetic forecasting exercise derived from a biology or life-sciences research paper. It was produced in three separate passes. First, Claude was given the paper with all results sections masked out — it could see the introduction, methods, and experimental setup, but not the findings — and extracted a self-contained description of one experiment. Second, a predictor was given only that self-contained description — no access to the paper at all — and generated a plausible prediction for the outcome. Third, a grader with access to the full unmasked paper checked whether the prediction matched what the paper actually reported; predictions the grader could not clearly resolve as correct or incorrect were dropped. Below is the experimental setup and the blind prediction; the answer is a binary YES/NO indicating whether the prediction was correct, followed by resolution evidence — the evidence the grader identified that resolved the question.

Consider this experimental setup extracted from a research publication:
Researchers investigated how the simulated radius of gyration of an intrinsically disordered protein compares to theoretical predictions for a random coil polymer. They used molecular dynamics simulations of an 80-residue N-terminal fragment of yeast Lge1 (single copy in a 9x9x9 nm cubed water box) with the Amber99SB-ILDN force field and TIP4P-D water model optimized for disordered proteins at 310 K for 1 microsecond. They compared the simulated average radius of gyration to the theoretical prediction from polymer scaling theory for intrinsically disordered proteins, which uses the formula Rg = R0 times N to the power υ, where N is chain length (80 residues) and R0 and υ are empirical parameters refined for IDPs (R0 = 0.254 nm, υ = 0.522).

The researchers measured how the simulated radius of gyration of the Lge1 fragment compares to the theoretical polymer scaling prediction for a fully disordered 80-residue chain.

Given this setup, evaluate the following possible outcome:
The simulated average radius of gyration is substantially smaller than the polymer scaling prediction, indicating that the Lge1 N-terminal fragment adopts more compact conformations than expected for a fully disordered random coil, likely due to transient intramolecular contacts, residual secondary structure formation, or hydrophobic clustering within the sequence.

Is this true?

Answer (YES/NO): YES